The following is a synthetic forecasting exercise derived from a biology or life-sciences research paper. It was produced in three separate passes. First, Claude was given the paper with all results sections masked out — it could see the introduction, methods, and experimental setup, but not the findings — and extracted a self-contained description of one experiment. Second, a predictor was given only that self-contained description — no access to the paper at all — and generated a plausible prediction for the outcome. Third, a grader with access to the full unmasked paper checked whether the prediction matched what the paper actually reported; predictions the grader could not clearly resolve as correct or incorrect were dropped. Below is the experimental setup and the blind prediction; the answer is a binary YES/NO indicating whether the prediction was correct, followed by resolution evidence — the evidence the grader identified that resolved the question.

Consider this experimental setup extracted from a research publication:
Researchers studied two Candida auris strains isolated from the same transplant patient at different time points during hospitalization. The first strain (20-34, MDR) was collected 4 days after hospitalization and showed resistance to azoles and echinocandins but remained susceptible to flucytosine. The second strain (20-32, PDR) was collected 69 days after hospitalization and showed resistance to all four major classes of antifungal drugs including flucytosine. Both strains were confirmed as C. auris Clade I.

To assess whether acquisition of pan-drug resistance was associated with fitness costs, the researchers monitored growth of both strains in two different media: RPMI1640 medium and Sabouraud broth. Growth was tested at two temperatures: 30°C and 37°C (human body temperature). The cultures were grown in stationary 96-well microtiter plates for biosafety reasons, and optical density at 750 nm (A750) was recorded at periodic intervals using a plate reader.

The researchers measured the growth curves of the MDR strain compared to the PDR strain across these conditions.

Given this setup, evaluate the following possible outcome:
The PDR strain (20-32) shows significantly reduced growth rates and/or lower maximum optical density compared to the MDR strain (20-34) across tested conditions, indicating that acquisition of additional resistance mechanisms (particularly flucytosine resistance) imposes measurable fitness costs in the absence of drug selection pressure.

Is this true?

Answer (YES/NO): NO